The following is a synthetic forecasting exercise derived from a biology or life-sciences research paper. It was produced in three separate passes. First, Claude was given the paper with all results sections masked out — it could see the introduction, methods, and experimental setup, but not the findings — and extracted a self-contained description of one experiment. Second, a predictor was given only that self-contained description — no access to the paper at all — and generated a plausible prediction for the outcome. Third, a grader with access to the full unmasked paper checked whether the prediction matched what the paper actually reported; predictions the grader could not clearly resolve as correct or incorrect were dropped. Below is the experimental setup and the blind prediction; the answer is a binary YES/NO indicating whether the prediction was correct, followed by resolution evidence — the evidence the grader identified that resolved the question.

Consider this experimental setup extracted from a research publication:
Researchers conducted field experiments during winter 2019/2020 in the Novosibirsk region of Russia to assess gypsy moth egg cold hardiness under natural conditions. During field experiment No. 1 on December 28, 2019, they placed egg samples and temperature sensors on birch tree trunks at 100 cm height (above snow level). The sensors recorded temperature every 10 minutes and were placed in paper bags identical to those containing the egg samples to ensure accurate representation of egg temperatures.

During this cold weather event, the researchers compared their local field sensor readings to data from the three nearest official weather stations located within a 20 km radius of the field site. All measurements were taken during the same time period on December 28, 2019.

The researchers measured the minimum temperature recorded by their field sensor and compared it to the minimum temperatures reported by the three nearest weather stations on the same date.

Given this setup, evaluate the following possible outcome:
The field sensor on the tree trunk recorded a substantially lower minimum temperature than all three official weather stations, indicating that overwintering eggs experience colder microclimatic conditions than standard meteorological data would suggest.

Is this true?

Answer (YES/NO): NO